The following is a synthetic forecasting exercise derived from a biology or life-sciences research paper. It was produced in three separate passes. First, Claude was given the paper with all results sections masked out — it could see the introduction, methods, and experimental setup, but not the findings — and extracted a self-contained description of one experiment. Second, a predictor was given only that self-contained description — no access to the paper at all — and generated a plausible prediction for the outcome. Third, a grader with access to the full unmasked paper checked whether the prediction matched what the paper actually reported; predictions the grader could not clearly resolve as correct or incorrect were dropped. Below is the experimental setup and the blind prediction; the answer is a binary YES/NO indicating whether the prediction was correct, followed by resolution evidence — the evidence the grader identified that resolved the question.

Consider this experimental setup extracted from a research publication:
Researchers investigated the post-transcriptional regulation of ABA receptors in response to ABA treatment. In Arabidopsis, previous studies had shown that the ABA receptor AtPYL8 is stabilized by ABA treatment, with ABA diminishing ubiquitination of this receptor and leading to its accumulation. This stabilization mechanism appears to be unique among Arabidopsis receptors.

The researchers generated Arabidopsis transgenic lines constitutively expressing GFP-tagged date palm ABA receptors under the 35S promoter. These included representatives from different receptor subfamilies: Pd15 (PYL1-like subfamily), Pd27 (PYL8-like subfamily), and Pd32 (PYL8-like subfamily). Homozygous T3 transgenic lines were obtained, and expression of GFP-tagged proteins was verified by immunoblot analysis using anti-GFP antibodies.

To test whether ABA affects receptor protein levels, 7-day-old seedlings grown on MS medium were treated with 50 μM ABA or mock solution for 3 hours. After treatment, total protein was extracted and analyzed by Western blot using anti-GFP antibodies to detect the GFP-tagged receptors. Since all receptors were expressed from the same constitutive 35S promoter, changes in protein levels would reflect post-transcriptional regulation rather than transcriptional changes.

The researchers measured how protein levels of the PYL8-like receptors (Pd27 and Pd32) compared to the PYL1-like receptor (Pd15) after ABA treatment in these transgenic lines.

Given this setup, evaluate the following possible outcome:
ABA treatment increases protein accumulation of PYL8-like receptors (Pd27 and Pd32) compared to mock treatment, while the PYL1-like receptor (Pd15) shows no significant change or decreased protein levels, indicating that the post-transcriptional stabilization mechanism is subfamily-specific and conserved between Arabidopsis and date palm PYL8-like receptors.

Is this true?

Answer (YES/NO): YES